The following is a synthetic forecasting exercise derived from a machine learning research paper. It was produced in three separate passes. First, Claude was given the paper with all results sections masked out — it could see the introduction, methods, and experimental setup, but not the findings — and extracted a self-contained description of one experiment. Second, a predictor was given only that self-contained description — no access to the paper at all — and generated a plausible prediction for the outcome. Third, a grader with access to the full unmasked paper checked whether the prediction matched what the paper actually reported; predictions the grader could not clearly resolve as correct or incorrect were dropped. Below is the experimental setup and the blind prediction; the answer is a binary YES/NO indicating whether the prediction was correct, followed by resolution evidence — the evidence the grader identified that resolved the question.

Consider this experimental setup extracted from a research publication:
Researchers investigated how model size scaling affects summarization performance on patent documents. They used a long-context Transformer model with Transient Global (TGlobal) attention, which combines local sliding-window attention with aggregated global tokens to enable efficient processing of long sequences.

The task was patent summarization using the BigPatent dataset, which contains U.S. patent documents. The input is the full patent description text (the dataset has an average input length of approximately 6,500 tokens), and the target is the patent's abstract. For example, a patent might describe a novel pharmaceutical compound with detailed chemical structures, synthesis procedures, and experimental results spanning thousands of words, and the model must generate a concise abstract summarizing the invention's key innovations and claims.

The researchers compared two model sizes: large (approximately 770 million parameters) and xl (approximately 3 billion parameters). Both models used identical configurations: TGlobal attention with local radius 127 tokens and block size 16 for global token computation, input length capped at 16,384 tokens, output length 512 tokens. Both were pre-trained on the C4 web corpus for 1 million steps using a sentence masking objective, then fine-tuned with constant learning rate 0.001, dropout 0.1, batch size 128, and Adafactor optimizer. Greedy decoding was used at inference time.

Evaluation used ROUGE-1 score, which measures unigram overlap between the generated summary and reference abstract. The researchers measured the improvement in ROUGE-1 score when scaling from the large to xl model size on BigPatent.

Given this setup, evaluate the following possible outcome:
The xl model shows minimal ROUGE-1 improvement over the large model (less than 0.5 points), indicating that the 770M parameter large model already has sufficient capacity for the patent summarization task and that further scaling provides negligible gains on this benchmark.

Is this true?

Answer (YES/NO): NO